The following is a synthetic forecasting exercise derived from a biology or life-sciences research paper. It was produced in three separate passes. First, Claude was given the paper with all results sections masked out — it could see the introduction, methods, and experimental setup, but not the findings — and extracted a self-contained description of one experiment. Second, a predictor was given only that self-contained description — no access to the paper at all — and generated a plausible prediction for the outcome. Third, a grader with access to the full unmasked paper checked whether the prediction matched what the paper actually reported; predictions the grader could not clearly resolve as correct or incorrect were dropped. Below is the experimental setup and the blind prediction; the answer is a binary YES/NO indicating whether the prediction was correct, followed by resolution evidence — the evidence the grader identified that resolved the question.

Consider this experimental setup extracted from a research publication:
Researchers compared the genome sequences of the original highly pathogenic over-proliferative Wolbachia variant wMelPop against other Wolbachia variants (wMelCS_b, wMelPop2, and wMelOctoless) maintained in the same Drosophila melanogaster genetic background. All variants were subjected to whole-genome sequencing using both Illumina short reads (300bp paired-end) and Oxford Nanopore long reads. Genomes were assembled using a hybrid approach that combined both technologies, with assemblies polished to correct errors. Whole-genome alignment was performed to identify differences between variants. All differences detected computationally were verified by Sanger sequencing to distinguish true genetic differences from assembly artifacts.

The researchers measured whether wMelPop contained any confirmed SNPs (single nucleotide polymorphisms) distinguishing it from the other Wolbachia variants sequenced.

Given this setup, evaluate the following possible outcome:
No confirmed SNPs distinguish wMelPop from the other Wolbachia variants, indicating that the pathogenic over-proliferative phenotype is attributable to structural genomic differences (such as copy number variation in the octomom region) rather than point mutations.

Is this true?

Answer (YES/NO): NO